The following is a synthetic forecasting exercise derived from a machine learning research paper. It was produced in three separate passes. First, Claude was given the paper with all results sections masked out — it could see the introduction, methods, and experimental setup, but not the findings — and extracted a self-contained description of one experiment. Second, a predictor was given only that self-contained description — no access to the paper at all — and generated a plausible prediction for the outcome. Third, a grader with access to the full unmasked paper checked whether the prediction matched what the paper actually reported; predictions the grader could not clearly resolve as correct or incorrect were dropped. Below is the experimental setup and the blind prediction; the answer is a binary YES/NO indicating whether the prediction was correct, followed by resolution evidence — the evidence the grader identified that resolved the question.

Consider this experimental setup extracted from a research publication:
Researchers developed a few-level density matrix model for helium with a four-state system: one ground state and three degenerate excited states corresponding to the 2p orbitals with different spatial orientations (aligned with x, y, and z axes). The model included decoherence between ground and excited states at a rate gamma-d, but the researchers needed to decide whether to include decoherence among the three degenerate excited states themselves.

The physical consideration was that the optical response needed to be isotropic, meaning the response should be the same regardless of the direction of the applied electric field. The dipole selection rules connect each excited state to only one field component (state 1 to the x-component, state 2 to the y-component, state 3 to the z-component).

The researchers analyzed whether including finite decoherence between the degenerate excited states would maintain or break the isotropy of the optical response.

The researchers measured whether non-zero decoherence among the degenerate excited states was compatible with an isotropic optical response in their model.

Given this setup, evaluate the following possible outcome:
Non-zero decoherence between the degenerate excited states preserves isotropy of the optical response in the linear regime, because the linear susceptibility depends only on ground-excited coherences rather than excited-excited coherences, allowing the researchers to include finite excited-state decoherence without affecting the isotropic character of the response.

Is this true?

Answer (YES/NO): NO